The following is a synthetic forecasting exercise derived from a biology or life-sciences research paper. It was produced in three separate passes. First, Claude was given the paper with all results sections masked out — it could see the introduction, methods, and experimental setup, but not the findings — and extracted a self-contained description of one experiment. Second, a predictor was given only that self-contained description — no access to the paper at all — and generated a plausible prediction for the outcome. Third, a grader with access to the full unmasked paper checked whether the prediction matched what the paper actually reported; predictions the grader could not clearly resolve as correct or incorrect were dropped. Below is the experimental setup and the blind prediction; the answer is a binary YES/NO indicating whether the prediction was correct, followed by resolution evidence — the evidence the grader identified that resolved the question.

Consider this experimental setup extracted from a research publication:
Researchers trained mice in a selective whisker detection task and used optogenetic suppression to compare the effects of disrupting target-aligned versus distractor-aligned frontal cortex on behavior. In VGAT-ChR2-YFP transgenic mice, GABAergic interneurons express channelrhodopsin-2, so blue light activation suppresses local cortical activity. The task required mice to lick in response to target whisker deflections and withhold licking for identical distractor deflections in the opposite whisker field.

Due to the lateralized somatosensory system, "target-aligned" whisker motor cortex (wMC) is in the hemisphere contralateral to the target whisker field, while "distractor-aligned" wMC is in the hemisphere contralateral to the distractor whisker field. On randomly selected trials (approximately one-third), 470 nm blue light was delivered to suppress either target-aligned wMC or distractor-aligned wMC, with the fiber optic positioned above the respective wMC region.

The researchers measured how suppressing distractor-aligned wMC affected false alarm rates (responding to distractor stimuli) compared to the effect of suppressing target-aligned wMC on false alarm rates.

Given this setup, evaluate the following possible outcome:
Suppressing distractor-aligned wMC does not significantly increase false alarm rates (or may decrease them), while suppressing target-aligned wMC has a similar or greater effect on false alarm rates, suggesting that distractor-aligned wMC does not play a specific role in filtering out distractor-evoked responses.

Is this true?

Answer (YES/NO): NO